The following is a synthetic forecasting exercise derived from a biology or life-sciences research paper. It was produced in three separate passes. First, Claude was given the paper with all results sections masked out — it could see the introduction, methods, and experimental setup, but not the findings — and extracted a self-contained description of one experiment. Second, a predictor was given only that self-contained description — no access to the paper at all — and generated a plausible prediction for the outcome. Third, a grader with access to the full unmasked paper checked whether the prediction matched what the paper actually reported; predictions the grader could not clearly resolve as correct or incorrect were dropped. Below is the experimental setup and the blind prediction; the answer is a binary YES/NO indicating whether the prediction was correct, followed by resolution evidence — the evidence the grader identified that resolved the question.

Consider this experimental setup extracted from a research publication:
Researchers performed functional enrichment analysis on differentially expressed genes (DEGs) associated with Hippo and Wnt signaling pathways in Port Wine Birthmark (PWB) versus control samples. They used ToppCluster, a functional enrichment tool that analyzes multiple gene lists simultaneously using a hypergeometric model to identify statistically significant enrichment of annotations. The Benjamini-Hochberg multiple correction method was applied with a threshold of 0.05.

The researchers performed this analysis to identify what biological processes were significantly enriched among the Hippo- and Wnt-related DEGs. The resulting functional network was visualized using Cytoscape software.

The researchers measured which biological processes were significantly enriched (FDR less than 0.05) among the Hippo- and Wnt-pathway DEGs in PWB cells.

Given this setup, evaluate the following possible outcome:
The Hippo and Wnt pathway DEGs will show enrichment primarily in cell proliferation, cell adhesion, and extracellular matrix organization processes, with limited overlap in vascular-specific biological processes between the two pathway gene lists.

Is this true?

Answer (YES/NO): NO